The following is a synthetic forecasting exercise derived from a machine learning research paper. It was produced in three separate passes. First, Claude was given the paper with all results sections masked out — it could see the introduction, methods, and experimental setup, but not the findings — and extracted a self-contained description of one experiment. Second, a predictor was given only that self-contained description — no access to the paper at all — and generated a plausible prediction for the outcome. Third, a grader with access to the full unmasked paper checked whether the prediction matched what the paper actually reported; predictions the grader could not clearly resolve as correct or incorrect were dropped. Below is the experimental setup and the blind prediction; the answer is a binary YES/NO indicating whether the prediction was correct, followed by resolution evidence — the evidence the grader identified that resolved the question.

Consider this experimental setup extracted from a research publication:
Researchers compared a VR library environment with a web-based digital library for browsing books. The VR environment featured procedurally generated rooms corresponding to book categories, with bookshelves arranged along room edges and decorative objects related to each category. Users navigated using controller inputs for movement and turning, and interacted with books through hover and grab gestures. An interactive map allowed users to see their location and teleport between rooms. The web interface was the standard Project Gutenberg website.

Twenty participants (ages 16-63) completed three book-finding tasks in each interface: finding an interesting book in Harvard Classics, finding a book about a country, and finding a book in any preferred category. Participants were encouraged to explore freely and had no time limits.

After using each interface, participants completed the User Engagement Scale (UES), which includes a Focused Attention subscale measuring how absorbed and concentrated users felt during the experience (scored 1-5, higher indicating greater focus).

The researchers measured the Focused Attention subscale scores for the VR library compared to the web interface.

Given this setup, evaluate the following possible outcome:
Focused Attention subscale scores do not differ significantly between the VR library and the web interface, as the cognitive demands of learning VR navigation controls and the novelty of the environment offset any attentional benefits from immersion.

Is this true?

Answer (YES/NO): NO